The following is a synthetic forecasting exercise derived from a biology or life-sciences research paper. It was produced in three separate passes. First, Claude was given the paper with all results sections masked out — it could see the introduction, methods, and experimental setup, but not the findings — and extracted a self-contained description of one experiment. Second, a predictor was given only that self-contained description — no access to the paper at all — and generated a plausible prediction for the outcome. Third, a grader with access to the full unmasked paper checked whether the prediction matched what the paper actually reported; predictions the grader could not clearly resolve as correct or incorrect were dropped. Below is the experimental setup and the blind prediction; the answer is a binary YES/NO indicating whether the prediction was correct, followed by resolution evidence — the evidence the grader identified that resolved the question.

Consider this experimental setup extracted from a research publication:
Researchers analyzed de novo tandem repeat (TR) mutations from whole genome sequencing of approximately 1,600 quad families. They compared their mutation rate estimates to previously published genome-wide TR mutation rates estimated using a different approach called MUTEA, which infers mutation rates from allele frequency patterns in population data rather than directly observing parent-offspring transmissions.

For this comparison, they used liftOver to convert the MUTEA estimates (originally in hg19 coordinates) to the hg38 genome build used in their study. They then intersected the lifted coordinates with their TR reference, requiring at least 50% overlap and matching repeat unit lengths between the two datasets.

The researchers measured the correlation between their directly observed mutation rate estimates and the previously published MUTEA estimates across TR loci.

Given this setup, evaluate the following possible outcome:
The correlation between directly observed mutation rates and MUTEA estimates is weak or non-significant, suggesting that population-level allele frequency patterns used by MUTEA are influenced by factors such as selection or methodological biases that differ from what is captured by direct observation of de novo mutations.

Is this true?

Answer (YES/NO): NO